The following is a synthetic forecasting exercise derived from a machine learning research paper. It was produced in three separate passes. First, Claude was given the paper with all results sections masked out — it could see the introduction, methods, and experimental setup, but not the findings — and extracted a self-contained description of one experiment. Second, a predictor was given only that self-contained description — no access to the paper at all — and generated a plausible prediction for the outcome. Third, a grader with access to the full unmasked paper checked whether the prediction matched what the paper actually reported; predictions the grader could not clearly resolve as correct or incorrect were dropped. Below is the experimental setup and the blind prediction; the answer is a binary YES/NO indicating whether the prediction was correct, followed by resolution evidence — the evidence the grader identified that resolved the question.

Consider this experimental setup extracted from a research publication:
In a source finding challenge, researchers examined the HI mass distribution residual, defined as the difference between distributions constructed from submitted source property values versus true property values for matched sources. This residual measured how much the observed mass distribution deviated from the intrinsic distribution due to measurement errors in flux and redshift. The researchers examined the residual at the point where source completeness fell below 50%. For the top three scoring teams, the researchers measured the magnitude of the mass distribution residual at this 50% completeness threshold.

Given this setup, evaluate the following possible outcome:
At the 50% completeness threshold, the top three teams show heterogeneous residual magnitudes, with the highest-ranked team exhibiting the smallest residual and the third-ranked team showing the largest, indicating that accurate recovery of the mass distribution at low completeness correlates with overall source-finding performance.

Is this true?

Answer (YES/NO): NO